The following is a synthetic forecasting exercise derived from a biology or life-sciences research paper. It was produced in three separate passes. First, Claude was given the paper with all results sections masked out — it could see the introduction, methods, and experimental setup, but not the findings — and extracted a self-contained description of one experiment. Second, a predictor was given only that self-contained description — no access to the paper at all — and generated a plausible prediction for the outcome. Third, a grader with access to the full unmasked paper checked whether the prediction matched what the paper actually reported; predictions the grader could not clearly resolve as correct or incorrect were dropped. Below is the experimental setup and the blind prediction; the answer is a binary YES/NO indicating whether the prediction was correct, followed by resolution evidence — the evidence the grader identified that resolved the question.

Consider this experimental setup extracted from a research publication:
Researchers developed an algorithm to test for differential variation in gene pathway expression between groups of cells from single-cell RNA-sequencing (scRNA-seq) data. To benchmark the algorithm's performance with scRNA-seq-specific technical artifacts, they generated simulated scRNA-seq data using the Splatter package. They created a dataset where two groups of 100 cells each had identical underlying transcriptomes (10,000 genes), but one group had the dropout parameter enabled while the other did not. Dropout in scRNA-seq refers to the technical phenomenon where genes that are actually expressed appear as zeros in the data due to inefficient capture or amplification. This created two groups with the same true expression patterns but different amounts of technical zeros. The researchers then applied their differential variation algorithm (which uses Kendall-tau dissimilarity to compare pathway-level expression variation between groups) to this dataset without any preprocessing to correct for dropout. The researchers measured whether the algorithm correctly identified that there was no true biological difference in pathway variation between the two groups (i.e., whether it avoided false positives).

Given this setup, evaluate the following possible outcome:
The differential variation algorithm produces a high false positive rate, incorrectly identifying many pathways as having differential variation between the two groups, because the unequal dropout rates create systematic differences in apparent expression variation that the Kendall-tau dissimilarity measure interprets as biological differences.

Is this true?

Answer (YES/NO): YES